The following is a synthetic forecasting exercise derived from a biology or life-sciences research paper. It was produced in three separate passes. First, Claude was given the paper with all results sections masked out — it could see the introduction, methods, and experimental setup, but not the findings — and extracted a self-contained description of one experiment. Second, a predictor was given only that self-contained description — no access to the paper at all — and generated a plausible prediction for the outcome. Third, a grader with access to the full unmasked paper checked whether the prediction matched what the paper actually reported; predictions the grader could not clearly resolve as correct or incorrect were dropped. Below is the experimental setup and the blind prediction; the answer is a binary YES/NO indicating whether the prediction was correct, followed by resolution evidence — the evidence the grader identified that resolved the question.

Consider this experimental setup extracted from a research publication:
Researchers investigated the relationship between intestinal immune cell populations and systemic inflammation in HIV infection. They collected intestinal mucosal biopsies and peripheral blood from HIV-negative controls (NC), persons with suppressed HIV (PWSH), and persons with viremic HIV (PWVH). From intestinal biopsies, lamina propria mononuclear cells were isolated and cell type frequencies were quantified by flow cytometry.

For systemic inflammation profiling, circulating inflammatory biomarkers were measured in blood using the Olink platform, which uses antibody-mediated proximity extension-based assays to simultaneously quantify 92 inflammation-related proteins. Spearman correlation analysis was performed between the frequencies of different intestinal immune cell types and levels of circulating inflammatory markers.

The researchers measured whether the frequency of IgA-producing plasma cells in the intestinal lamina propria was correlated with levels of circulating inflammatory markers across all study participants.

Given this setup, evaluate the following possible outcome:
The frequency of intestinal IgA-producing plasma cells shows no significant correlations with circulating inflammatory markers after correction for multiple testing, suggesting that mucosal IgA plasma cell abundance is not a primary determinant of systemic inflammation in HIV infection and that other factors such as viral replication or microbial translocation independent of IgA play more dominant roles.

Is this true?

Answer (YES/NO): NO